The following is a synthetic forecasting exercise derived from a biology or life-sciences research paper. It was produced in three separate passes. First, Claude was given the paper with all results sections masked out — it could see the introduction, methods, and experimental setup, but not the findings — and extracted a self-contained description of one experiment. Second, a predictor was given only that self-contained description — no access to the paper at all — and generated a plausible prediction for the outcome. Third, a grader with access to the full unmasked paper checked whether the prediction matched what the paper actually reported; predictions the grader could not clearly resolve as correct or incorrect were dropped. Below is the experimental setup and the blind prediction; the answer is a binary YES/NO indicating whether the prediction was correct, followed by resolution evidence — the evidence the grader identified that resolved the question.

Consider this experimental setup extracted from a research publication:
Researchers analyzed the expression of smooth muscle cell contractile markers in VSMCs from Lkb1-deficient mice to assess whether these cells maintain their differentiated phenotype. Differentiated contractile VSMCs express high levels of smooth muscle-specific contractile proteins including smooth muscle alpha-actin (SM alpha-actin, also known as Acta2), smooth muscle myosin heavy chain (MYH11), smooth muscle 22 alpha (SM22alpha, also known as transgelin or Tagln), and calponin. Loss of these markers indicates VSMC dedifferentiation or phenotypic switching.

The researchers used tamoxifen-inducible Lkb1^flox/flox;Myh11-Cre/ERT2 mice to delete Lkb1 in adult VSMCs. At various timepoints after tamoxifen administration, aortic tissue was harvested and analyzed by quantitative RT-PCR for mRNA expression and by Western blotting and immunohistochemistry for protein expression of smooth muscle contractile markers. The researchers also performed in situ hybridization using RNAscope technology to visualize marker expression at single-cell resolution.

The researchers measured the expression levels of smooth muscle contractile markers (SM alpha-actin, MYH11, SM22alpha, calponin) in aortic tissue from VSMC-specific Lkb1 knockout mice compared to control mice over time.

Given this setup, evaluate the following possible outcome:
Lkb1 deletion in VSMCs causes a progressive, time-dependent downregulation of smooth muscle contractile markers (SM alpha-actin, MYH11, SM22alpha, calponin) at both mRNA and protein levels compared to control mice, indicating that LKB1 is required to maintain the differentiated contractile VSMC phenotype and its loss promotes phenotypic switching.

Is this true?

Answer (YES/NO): YES